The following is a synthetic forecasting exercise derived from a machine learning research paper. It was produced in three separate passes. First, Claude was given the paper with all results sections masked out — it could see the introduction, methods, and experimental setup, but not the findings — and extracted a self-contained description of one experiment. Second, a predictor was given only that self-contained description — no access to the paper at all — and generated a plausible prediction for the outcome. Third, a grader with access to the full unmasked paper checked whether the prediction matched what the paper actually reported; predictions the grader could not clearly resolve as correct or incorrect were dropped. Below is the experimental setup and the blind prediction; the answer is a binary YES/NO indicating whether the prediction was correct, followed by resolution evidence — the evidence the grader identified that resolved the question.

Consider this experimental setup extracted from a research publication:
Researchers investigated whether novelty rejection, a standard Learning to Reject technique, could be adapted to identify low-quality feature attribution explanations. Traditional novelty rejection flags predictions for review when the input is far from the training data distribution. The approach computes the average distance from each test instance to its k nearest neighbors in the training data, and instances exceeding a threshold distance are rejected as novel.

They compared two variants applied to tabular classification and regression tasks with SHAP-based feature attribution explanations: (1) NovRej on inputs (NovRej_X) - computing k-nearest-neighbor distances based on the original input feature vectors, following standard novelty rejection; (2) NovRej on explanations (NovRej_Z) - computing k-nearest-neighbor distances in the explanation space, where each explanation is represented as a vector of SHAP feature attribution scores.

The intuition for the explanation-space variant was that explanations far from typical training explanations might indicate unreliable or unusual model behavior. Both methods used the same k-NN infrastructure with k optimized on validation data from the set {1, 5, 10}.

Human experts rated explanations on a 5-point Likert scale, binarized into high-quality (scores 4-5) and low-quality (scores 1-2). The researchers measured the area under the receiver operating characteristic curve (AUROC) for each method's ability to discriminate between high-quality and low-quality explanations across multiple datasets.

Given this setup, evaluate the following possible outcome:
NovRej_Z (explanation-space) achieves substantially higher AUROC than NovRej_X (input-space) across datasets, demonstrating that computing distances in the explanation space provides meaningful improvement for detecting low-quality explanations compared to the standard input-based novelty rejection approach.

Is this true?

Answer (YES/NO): NO